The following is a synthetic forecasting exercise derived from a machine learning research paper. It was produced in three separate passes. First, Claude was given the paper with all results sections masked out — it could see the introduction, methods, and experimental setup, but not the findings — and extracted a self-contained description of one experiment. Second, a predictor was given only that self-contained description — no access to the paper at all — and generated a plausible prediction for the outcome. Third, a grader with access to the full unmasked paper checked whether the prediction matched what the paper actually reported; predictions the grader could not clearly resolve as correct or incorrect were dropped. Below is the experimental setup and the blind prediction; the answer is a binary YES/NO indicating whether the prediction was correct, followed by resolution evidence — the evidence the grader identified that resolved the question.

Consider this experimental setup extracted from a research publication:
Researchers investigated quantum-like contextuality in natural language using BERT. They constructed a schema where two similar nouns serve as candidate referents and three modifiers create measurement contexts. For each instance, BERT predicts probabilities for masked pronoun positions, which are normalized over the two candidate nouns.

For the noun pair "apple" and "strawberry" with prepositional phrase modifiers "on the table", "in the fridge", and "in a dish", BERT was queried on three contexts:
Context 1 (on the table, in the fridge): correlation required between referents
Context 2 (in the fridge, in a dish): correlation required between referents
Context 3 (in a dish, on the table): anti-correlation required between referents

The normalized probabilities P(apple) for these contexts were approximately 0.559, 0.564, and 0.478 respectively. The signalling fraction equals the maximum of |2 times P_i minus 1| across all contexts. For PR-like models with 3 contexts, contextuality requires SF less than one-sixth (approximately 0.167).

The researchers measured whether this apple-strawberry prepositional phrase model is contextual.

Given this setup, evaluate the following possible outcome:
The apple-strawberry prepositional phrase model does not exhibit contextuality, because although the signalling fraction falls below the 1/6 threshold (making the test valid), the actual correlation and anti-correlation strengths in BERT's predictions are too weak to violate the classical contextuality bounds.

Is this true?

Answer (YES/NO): NO